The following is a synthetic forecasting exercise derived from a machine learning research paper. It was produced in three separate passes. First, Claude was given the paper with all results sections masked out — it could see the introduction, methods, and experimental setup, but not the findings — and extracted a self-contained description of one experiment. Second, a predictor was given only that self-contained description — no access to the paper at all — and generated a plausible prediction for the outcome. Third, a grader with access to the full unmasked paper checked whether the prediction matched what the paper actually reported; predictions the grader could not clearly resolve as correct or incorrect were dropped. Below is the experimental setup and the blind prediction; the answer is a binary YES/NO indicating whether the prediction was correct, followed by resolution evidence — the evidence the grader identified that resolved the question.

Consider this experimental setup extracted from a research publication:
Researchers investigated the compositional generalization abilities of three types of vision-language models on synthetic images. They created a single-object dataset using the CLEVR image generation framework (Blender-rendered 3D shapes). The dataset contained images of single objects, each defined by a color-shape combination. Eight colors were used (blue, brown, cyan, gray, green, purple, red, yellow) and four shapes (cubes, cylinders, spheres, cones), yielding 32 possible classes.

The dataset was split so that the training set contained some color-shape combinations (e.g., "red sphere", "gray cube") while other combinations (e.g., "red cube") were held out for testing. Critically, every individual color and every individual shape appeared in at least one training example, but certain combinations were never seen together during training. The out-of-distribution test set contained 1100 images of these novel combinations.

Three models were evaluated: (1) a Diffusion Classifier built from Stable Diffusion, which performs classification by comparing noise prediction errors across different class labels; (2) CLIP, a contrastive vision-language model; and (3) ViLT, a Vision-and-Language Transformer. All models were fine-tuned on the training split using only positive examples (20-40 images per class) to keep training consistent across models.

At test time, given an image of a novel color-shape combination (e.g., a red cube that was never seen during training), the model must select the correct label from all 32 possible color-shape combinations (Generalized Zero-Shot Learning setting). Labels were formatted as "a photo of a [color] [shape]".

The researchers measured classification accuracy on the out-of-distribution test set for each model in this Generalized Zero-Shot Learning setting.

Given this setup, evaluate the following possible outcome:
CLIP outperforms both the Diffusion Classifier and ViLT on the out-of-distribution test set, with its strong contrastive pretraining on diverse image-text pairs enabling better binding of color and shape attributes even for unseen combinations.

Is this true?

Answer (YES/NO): NO